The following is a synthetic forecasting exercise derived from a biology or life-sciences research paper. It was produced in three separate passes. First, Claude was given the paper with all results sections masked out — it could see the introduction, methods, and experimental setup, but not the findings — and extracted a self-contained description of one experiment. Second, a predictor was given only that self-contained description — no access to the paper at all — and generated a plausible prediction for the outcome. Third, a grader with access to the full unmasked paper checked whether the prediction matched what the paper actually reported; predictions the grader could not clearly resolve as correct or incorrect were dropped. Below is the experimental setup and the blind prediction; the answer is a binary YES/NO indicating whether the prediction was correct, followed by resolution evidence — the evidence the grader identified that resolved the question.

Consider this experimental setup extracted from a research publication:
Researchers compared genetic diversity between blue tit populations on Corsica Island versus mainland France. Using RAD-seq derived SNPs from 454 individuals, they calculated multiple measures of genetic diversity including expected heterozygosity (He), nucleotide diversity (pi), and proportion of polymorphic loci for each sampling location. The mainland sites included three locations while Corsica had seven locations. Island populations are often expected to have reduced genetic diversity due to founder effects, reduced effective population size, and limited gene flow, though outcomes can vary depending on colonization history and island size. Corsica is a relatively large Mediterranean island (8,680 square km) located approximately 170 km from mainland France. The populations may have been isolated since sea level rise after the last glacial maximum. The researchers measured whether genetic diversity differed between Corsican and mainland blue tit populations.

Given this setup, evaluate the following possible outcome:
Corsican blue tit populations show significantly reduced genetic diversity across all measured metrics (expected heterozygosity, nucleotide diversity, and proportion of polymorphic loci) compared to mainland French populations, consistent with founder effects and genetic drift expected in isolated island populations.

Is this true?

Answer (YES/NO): NO